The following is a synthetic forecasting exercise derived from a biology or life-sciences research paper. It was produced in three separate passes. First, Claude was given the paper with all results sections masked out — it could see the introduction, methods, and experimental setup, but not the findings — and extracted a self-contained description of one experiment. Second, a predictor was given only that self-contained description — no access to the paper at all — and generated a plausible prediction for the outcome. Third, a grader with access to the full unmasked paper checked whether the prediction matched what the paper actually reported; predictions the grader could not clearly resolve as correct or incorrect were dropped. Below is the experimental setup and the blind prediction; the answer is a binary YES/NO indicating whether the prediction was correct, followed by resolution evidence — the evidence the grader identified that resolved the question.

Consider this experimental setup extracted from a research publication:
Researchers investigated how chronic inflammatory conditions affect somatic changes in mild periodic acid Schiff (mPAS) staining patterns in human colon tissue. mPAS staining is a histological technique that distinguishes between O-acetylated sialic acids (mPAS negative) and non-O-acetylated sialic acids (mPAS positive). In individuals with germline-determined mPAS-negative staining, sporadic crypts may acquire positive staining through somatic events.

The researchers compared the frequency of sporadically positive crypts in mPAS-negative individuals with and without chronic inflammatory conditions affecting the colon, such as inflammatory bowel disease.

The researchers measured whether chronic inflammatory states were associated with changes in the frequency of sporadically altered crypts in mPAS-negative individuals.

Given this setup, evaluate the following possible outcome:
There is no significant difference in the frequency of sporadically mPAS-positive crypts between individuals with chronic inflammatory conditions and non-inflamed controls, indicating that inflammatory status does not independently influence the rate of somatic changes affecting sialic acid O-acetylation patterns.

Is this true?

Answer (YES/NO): NO